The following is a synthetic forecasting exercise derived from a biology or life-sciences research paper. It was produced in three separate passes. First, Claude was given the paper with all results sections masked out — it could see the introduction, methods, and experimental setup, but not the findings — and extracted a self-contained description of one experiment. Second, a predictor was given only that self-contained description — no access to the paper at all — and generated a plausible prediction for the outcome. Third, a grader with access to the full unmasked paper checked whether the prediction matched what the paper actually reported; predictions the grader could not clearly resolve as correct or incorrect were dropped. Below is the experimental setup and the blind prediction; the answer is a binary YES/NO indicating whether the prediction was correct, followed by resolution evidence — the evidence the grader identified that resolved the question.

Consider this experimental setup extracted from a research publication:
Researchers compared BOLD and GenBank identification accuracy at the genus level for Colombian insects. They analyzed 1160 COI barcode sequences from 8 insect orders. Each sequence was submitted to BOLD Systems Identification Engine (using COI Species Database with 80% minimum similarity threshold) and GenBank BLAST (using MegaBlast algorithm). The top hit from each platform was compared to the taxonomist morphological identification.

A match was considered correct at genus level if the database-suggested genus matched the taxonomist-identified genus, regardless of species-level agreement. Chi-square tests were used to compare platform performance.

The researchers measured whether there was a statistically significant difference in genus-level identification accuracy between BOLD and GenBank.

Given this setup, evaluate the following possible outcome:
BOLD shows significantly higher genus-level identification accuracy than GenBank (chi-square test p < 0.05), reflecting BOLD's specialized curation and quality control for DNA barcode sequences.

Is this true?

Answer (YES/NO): YES